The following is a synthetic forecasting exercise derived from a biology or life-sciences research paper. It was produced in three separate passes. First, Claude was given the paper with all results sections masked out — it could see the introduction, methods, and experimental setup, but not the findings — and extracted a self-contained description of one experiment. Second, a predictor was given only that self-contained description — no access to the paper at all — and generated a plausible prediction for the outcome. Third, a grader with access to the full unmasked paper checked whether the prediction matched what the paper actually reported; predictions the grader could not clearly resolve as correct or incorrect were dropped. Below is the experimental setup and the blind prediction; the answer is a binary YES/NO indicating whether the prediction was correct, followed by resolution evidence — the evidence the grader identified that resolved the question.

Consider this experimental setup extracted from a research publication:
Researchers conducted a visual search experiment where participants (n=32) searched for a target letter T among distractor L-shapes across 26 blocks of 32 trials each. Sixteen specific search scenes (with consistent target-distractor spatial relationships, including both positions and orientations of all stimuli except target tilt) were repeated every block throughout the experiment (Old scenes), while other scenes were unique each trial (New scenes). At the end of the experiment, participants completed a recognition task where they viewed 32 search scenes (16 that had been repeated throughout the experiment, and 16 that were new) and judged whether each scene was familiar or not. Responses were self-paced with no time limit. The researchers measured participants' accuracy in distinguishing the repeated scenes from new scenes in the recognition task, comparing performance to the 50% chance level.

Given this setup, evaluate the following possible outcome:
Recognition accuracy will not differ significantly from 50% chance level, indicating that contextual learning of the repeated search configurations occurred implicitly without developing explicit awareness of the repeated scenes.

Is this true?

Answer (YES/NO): YES